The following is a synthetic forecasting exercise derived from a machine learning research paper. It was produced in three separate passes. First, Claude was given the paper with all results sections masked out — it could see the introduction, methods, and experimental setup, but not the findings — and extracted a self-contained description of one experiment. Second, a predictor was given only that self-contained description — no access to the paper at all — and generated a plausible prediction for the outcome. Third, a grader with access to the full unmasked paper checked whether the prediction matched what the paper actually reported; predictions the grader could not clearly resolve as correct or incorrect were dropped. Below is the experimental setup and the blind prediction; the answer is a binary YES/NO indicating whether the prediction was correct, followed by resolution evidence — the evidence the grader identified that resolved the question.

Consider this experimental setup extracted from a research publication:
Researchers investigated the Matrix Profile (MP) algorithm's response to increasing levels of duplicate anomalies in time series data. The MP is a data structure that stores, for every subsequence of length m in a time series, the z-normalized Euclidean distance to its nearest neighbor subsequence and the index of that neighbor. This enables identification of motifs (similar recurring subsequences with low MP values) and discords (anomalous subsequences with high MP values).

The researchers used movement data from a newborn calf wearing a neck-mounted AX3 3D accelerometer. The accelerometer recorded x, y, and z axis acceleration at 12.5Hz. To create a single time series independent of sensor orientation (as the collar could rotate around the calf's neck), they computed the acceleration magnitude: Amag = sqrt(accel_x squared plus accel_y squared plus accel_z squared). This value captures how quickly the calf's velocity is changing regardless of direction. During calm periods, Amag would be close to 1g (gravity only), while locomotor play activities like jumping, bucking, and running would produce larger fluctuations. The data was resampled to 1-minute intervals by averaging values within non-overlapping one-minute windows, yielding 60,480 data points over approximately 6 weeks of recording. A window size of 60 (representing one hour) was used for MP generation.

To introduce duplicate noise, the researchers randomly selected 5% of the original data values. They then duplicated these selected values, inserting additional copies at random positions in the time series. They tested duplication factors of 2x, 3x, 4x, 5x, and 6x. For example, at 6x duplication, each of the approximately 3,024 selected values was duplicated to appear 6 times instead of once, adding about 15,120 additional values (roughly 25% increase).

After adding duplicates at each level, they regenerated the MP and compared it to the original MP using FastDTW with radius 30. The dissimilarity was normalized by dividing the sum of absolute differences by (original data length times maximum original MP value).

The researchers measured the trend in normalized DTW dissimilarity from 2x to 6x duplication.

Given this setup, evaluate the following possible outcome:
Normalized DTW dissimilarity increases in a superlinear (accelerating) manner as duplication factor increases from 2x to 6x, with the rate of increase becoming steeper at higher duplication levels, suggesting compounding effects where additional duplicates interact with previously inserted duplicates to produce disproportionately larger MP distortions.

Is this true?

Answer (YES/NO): NO